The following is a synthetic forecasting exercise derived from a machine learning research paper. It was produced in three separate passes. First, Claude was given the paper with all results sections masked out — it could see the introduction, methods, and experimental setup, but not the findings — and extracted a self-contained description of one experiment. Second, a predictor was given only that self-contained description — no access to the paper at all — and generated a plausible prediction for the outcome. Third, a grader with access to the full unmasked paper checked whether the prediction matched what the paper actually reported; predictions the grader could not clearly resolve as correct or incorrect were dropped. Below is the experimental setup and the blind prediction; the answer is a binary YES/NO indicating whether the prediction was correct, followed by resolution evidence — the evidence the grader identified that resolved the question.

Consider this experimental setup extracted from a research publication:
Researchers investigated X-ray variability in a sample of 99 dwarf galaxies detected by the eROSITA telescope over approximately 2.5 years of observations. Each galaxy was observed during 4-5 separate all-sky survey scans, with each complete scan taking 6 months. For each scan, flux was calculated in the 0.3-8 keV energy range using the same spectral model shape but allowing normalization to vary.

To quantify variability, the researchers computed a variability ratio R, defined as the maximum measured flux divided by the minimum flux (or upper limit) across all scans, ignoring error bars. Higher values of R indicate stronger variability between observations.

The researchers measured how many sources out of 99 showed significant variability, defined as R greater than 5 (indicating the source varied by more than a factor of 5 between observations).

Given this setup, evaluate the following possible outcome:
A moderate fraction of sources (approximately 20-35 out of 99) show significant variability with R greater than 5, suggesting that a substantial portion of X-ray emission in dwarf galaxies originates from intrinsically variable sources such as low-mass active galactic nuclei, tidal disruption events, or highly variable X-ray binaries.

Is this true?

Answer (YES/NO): NO